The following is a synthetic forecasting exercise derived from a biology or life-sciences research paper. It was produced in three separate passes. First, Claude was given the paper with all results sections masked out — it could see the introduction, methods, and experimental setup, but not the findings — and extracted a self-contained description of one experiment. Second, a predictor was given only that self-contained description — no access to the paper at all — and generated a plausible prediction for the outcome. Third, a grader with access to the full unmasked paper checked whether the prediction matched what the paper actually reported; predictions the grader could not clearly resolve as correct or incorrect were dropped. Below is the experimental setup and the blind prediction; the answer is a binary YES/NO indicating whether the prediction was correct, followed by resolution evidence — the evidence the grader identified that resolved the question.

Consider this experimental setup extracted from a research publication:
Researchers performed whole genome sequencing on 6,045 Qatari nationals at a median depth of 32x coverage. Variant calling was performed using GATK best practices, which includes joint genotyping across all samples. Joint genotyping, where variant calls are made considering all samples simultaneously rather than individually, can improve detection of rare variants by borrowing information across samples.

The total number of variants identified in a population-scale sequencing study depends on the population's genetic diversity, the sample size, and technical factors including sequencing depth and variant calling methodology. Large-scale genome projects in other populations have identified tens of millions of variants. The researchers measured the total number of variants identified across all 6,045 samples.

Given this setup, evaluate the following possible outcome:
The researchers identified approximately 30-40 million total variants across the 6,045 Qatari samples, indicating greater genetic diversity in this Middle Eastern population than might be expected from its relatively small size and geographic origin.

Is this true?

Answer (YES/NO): NO